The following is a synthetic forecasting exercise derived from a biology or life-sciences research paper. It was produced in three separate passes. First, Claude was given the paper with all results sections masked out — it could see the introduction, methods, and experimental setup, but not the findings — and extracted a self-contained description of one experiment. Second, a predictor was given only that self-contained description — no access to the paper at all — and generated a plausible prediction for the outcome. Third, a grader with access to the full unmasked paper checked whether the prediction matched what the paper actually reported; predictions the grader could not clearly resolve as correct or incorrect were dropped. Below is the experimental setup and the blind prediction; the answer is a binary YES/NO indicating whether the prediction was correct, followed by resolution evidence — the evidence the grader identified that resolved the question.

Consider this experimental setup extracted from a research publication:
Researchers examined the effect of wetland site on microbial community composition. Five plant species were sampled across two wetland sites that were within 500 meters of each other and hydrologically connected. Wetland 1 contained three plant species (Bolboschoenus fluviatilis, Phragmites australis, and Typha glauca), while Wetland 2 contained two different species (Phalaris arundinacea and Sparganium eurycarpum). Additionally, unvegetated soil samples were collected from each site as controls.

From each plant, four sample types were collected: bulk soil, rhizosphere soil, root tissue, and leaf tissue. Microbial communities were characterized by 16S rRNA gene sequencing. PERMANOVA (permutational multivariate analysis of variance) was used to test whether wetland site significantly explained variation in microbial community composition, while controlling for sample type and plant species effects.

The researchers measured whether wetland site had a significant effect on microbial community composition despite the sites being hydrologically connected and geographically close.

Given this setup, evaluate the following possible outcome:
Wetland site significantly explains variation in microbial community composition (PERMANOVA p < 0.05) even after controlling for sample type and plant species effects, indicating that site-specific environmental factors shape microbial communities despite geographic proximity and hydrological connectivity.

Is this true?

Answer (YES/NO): YES